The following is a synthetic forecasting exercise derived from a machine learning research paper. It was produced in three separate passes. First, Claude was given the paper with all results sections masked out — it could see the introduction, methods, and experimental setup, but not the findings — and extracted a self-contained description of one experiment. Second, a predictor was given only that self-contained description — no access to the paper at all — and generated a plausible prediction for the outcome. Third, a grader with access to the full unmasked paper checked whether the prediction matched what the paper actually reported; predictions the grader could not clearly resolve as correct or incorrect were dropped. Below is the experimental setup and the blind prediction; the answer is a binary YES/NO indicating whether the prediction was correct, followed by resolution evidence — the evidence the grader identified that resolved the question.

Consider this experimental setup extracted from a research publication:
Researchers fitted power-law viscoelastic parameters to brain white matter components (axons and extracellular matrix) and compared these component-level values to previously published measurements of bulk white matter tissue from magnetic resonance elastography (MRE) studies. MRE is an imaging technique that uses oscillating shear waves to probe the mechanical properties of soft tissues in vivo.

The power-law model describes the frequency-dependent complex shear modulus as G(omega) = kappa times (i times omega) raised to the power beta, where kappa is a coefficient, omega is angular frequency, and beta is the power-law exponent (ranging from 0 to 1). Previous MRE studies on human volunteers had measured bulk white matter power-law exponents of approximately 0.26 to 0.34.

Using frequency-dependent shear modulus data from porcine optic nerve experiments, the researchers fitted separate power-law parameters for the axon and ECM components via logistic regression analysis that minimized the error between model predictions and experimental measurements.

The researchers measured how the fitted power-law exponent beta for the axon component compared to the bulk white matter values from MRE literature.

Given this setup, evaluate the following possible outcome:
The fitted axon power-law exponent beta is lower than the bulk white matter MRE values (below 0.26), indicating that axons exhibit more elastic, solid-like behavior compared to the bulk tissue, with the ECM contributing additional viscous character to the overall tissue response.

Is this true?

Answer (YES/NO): NO